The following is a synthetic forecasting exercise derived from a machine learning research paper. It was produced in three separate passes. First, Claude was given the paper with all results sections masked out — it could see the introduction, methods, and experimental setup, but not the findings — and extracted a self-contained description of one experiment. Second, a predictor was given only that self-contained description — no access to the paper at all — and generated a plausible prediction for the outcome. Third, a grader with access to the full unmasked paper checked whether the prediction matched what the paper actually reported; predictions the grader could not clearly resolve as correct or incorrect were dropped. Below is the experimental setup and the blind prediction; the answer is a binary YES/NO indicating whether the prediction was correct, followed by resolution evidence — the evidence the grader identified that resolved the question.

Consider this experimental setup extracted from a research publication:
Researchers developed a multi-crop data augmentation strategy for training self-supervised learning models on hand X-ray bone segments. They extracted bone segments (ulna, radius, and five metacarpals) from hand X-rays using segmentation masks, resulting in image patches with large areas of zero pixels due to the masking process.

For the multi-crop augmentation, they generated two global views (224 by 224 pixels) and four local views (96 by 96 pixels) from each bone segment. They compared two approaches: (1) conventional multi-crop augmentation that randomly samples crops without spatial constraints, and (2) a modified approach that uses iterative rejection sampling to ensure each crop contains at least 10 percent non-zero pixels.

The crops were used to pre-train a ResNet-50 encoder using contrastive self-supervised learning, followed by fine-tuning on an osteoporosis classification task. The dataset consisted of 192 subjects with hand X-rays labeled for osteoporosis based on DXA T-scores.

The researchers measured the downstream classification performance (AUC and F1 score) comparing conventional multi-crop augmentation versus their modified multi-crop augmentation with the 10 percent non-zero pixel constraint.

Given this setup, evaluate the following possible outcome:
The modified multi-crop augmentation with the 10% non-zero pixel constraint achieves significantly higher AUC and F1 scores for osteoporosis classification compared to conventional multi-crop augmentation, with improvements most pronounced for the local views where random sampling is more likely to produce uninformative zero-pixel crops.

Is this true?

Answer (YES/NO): NO